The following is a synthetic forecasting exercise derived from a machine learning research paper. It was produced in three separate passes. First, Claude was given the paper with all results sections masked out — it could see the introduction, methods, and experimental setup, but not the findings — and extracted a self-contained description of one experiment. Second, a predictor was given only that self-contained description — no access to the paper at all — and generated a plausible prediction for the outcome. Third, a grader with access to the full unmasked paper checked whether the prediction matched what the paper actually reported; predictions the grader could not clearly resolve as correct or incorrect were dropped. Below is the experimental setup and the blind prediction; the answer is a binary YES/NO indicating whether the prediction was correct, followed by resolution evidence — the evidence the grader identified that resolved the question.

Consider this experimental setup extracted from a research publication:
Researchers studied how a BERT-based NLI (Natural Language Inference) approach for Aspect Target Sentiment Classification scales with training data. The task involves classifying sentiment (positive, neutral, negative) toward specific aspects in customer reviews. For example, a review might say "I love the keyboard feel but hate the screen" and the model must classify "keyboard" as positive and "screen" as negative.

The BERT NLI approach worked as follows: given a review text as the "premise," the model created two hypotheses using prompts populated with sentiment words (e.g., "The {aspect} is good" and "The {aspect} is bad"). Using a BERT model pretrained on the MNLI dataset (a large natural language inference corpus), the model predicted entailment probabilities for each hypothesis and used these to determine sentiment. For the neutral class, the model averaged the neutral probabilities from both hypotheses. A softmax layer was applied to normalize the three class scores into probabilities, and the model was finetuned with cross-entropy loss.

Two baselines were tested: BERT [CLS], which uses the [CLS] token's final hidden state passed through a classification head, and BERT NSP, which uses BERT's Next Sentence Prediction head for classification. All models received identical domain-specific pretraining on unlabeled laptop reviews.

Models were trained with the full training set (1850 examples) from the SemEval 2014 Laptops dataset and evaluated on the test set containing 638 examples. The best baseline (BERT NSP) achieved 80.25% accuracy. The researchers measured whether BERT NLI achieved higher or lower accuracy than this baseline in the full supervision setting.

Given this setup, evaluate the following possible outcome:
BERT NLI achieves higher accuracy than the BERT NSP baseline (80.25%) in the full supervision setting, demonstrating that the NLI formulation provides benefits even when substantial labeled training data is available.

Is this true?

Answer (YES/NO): NO